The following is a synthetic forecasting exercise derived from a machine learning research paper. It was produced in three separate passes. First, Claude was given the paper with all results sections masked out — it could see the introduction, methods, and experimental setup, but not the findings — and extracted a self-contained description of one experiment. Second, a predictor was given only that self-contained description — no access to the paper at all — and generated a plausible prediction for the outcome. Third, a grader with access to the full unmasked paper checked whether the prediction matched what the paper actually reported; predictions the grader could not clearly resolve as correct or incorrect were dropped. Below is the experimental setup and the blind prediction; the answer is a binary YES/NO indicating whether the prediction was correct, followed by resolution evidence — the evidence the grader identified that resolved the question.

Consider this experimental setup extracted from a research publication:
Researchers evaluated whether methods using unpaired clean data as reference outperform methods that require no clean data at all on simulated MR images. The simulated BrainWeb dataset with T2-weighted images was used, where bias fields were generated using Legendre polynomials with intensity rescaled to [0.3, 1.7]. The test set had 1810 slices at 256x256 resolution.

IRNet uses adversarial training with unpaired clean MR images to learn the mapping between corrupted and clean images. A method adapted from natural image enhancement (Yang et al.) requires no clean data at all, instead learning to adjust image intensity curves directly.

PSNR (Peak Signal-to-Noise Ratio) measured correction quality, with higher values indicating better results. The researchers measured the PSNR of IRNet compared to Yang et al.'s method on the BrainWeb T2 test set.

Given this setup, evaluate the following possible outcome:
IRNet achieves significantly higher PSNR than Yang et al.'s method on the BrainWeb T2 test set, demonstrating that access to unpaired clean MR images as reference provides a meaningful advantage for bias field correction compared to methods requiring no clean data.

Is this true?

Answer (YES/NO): YES